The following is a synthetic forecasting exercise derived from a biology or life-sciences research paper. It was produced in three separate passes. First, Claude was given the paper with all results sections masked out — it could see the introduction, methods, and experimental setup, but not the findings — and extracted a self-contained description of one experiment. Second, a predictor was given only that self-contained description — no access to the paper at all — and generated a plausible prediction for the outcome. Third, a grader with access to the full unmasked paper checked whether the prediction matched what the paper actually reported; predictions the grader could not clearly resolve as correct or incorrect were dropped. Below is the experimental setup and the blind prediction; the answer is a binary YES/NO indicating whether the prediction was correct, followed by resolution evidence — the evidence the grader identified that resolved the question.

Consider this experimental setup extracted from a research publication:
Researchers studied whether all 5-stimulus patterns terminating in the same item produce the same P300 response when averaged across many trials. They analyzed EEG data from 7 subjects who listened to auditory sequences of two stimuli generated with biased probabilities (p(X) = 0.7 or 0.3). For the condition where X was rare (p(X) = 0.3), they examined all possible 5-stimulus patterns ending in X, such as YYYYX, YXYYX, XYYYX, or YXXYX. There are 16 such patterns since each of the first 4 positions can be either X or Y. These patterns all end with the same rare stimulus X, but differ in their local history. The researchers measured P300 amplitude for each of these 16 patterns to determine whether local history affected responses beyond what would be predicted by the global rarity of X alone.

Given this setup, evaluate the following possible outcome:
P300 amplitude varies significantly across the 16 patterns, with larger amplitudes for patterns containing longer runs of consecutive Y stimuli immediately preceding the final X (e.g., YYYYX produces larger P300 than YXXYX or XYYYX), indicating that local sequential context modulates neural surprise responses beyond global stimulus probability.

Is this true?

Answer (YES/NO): YES